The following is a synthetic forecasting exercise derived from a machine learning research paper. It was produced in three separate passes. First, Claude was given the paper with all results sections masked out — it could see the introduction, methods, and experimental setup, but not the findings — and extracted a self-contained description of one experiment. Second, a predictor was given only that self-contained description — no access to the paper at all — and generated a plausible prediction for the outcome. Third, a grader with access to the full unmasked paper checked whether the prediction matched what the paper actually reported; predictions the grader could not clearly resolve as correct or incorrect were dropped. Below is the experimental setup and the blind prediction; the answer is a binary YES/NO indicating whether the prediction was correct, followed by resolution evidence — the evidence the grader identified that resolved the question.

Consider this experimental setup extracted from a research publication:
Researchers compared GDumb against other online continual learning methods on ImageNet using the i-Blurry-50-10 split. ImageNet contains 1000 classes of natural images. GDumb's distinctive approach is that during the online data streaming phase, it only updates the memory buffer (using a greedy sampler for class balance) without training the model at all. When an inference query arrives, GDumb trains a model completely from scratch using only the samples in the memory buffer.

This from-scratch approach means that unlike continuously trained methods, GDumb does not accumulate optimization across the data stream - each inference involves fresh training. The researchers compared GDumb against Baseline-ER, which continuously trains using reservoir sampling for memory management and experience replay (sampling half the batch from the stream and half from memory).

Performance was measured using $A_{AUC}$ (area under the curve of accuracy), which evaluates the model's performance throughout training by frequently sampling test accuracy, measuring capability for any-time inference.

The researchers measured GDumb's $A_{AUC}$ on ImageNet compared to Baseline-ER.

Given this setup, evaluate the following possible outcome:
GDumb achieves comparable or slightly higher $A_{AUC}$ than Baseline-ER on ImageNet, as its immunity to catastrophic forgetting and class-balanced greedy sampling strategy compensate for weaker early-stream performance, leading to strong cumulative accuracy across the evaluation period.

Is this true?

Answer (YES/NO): NO